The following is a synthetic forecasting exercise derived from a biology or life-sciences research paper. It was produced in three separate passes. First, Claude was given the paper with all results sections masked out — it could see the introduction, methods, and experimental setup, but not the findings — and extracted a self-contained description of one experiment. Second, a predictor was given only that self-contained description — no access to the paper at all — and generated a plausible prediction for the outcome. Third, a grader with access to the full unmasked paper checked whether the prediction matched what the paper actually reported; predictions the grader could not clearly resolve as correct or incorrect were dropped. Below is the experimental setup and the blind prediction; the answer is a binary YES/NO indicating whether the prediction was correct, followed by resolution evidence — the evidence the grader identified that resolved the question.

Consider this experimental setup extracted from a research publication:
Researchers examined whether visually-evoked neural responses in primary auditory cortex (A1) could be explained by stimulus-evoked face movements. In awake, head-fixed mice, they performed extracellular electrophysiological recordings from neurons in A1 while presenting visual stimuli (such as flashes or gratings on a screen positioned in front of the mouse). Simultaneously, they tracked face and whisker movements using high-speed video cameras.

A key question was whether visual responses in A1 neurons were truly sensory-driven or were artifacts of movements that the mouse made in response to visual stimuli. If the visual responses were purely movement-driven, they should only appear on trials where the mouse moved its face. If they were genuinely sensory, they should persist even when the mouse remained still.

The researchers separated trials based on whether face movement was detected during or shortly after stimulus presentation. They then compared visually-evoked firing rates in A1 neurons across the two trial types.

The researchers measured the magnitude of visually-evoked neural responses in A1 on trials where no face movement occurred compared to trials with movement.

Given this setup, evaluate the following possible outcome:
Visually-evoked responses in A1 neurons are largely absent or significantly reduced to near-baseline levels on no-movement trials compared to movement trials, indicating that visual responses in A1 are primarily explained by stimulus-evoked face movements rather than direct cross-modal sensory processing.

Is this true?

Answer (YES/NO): NO